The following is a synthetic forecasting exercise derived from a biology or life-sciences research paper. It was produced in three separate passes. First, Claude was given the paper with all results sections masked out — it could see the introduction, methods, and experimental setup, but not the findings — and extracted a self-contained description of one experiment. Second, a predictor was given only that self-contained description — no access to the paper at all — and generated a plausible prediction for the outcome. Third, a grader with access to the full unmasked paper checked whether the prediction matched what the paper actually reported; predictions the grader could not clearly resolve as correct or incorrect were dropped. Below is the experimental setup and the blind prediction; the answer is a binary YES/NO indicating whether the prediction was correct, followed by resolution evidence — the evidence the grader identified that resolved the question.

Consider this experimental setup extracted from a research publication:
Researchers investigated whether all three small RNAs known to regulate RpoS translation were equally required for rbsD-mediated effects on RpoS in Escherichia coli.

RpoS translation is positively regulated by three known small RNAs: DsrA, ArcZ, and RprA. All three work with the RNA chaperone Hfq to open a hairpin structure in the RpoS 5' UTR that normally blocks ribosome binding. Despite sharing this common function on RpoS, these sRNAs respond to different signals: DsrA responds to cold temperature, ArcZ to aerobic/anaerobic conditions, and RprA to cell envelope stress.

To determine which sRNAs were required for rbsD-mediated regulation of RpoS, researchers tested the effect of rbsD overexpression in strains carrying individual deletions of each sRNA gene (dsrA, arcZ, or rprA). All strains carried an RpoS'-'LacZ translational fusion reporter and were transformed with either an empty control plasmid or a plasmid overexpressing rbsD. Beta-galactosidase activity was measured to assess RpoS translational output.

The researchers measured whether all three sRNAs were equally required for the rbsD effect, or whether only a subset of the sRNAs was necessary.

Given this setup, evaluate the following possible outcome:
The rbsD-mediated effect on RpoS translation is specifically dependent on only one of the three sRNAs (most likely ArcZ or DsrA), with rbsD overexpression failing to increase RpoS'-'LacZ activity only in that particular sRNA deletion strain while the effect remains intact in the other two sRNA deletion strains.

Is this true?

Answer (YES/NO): NO